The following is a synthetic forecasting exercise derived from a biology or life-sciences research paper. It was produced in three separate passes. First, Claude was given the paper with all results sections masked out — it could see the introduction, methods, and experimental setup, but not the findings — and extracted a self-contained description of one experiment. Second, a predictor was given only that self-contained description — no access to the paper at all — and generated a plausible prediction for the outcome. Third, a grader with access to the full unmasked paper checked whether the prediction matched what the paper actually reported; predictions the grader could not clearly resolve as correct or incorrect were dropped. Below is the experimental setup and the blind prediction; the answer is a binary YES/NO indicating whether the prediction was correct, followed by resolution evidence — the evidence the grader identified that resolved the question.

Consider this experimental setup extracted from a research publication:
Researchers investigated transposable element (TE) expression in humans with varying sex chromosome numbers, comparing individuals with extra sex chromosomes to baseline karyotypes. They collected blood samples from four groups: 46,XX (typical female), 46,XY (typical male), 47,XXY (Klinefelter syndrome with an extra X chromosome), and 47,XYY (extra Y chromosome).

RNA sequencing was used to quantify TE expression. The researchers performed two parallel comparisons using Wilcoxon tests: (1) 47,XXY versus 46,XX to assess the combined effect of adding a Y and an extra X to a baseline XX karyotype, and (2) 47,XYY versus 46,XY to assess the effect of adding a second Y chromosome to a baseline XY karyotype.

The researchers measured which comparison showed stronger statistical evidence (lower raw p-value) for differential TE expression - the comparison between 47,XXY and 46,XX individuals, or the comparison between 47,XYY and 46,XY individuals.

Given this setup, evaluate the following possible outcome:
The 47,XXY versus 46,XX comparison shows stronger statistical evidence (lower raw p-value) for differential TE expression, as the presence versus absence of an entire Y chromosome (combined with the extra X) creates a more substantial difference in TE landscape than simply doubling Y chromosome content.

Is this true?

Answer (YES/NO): NO